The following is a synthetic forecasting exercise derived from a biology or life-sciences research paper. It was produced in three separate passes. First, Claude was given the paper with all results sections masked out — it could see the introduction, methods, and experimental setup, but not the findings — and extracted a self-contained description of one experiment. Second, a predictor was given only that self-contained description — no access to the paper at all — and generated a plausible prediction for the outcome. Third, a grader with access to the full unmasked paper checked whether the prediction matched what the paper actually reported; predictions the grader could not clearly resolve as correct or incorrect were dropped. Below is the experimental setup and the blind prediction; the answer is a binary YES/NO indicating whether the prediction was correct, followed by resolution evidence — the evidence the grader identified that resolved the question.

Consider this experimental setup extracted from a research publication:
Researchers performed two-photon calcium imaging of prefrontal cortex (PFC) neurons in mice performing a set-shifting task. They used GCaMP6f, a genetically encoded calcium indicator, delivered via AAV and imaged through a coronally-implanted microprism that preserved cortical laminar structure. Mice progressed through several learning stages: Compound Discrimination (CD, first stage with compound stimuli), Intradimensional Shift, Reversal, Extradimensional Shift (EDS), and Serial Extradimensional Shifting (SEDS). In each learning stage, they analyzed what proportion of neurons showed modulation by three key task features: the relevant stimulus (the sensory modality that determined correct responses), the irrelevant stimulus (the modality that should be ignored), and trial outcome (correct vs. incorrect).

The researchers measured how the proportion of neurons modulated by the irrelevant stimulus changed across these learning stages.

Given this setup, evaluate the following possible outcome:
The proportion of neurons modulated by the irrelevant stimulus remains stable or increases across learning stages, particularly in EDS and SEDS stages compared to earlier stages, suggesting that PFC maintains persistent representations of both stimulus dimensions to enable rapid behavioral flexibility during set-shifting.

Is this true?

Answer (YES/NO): NO